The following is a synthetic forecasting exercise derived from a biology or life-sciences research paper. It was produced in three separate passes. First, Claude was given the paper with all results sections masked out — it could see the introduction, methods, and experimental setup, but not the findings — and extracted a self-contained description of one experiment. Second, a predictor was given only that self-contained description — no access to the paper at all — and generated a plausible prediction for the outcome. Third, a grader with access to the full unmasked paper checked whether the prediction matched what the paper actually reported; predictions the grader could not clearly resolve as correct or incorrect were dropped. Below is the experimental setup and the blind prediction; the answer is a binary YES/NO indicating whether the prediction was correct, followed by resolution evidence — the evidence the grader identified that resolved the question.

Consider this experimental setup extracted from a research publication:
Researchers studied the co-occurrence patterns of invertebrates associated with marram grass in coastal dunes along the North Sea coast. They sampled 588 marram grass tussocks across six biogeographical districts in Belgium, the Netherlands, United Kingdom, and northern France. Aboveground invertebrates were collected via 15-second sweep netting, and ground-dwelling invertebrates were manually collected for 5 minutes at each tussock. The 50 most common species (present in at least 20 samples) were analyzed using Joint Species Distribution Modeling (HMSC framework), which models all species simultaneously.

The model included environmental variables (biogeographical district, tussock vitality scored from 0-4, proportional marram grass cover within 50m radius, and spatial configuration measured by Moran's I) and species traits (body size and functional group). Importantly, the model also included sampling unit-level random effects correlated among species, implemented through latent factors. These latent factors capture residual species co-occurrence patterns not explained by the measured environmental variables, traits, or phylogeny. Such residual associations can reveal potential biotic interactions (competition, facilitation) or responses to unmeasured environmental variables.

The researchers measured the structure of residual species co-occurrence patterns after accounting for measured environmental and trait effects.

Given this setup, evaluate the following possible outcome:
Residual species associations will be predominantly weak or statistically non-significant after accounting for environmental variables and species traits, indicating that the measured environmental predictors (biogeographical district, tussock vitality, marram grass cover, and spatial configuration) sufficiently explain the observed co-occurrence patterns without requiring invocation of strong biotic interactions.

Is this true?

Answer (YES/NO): NO